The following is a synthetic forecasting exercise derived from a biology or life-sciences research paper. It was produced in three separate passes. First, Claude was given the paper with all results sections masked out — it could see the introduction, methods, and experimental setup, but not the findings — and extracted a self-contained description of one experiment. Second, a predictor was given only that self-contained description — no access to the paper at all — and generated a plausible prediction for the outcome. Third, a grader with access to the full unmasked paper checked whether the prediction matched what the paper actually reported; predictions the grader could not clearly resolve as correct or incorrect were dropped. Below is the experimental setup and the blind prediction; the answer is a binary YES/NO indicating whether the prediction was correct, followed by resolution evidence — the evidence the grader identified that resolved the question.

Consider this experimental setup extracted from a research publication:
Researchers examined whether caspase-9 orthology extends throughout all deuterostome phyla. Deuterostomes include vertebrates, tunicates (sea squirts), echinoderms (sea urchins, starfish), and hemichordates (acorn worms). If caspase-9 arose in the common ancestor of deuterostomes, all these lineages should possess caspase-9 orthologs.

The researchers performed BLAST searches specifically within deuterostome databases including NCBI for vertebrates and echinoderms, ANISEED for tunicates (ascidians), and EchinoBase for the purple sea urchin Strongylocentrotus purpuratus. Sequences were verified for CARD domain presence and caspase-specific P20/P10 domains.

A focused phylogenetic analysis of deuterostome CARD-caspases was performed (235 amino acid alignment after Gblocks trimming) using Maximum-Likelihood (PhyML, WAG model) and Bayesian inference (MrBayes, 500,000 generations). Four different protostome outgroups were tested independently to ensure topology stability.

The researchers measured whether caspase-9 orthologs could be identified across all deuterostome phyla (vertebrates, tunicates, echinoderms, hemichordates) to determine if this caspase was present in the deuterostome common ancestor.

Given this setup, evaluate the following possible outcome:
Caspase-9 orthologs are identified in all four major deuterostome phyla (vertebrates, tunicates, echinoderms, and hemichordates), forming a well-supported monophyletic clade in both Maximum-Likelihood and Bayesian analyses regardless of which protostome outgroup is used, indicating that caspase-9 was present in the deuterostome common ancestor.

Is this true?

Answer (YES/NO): NO